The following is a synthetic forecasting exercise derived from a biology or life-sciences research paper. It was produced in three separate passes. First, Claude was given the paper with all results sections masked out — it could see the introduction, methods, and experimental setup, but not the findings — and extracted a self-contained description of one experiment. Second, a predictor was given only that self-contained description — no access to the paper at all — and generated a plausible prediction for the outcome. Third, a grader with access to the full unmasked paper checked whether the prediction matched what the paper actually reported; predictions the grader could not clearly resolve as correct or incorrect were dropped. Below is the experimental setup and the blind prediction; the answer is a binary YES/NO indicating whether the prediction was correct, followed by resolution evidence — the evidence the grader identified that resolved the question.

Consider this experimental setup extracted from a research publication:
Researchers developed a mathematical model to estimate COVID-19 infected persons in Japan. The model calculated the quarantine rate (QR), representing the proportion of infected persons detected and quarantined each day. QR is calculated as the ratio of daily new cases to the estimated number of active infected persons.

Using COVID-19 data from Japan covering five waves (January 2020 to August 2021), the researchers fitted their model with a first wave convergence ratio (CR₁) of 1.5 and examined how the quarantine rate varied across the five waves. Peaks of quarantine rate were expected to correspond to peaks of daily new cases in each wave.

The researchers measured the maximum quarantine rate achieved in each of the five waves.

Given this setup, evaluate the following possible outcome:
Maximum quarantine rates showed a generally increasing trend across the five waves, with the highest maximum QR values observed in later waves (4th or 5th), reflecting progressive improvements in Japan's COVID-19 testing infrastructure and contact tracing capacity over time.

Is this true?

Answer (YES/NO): NO